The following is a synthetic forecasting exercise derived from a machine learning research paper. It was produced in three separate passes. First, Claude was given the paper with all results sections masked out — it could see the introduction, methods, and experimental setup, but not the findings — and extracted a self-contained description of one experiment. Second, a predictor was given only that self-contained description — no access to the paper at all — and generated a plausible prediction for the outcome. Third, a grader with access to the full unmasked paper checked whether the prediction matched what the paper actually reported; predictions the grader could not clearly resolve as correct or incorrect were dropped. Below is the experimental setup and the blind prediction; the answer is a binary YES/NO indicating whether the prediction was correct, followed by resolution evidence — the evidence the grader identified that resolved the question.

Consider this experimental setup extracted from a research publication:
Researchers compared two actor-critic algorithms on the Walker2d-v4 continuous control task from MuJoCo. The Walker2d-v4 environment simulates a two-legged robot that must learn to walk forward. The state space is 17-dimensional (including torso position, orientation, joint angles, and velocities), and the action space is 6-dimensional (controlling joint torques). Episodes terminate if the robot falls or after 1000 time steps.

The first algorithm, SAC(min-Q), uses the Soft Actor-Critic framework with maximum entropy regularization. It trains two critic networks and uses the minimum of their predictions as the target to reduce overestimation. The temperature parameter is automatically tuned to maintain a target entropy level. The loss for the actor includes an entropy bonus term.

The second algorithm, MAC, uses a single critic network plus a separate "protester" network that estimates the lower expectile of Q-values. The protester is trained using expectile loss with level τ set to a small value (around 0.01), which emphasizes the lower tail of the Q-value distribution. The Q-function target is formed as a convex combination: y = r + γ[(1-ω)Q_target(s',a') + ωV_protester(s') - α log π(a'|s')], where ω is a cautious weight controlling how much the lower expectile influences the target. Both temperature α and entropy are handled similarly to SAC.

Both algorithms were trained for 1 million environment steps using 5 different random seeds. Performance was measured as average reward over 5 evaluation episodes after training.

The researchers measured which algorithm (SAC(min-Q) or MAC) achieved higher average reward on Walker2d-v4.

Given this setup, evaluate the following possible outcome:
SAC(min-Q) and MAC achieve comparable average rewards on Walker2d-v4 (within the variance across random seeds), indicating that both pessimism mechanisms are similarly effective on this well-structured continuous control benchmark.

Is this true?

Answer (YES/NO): NO